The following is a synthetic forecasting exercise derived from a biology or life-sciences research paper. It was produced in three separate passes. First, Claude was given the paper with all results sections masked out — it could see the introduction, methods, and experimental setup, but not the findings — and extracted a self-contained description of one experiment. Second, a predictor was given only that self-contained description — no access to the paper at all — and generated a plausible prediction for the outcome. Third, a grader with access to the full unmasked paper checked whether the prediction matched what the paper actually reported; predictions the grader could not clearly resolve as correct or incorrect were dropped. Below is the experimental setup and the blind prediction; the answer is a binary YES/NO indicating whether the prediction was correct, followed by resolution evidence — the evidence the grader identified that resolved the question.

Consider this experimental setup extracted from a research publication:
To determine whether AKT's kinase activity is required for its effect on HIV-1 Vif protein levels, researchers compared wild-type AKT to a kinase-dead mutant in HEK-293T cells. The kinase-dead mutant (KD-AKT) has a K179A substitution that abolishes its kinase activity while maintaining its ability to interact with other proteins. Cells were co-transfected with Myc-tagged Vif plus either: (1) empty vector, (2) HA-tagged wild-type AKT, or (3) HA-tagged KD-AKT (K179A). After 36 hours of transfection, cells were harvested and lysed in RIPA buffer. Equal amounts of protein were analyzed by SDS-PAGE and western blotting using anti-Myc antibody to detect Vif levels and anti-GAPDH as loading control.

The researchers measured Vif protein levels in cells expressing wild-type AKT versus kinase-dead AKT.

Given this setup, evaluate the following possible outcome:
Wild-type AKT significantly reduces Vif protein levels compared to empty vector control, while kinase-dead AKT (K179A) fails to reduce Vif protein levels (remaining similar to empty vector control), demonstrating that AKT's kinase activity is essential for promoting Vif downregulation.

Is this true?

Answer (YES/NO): NO